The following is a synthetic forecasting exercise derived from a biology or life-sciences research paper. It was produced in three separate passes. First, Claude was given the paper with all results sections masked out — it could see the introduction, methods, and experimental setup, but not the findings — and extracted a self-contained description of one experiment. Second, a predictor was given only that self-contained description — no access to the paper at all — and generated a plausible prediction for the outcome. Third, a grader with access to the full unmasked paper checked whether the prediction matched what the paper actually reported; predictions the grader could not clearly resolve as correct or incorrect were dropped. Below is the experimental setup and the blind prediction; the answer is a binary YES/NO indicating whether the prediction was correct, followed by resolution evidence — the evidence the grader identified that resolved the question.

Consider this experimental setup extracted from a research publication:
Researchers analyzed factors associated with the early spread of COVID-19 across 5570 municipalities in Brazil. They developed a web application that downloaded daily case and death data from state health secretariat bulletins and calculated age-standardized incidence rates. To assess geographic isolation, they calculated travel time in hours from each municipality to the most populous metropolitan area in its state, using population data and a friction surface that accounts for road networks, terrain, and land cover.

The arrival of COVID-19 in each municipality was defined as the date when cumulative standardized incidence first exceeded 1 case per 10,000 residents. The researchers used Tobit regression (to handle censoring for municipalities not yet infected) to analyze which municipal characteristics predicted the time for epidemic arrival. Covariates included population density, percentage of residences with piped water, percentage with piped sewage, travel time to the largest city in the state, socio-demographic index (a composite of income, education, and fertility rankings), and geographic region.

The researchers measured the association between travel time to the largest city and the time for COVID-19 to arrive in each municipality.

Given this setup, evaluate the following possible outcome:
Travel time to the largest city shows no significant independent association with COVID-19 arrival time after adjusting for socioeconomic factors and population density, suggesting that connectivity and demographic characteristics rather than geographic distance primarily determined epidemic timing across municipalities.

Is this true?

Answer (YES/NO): NO